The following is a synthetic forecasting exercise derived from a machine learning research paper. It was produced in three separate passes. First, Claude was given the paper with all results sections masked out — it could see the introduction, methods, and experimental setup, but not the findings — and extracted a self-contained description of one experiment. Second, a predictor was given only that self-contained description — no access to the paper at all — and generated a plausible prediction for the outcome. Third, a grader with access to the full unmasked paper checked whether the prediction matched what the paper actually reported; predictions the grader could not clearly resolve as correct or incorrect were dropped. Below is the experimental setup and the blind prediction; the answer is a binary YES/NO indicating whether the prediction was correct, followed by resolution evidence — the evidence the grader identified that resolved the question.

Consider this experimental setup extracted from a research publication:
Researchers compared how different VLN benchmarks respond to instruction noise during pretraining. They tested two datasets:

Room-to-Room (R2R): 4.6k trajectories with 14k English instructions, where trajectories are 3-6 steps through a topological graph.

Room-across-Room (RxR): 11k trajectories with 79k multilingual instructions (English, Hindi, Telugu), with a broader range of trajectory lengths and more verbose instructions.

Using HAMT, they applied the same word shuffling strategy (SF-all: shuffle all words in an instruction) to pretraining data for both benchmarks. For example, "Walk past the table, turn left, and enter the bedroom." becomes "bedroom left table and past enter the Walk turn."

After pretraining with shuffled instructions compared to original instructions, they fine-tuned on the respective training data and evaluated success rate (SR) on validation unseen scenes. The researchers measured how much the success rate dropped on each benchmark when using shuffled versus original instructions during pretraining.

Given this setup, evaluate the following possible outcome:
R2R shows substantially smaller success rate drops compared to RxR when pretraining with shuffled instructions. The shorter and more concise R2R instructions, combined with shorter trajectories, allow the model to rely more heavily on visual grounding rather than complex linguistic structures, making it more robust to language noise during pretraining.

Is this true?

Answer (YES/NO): YES